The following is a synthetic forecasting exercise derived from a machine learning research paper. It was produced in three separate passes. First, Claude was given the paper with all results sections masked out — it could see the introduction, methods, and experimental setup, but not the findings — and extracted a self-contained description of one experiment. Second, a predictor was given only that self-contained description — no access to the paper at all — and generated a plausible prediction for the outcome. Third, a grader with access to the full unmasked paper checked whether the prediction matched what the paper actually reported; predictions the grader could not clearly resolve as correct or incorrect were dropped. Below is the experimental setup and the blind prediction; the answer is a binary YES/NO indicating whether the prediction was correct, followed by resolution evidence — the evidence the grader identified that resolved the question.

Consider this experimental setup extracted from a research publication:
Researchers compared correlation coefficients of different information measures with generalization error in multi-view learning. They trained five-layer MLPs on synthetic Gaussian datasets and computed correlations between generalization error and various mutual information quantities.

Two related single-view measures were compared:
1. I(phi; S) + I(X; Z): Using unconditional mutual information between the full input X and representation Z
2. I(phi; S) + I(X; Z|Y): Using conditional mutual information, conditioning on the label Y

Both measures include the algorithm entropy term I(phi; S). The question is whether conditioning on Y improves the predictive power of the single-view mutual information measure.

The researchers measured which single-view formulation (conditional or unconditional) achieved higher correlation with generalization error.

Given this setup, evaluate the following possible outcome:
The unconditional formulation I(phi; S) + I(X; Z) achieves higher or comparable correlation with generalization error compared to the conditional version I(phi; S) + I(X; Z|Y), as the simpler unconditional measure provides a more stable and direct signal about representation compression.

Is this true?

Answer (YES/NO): NO